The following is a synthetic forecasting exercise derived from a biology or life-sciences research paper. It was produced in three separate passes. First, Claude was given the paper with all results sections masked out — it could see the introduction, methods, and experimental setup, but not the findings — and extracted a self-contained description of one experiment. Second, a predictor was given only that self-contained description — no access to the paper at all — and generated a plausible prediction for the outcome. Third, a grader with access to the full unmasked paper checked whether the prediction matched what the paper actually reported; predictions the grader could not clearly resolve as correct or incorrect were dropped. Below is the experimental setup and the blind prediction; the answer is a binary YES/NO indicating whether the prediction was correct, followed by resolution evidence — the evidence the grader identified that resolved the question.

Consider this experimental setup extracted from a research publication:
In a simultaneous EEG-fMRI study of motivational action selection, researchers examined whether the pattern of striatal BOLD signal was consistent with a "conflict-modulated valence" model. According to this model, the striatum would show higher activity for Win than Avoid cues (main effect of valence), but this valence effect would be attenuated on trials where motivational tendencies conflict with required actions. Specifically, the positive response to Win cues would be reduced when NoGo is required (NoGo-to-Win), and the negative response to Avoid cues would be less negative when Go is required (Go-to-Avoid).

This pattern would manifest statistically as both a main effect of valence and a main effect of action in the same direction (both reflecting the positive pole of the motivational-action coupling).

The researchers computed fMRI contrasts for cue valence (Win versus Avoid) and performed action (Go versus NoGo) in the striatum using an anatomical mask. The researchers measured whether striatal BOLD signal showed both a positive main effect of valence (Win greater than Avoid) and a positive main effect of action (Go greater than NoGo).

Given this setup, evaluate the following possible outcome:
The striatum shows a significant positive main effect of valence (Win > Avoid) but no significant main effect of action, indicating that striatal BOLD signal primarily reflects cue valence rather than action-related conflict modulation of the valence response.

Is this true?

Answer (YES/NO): NO